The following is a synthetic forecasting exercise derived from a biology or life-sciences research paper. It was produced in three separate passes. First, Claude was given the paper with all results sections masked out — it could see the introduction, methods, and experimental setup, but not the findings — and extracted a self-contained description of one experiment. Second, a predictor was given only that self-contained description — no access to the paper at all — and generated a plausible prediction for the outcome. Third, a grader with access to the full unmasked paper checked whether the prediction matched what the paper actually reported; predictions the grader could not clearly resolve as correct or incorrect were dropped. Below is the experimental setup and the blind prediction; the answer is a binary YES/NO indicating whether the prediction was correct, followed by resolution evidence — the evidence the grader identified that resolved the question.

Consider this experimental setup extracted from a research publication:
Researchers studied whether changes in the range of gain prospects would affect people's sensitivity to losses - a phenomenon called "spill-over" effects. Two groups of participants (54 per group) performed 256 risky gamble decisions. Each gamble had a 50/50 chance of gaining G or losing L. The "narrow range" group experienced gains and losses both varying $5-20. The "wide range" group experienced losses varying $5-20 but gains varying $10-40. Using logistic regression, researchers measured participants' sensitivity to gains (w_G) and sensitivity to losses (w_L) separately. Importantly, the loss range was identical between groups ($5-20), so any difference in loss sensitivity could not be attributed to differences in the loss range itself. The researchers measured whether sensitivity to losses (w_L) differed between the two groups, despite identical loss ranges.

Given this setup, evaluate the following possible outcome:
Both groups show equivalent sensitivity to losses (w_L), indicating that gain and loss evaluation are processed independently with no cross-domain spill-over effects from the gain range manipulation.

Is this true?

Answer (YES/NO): NO